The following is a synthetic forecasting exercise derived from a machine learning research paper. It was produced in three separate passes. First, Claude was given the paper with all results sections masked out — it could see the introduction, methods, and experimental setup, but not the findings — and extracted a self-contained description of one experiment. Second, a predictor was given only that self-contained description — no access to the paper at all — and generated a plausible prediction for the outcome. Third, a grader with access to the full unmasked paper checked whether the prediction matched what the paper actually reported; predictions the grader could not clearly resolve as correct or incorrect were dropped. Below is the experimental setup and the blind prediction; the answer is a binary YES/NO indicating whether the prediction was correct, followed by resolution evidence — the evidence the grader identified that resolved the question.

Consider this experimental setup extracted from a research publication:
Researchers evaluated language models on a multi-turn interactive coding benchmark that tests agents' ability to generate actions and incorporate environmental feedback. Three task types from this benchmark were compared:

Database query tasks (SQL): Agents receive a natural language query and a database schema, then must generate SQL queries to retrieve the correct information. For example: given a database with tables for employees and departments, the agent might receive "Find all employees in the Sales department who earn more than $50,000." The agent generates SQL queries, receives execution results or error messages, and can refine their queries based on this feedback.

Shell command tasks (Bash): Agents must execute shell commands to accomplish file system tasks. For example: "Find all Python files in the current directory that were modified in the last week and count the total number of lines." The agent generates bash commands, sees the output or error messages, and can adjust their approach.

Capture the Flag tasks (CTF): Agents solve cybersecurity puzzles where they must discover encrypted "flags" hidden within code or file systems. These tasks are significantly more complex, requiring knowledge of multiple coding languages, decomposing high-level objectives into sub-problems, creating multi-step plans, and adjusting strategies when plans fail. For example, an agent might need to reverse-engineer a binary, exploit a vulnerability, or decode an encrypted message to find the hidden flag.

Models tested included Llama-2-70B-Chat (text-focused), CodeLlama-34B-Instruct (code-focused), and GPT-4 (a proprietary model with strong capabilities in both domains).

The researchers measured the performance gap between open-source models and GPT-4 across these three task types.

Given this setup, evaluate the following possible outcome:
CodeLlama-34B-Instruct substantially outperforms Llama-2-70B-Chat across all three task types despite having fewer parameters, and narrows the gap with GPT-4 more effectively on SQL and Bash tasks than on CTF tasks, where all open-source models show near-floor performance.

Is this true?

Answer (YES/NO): NO